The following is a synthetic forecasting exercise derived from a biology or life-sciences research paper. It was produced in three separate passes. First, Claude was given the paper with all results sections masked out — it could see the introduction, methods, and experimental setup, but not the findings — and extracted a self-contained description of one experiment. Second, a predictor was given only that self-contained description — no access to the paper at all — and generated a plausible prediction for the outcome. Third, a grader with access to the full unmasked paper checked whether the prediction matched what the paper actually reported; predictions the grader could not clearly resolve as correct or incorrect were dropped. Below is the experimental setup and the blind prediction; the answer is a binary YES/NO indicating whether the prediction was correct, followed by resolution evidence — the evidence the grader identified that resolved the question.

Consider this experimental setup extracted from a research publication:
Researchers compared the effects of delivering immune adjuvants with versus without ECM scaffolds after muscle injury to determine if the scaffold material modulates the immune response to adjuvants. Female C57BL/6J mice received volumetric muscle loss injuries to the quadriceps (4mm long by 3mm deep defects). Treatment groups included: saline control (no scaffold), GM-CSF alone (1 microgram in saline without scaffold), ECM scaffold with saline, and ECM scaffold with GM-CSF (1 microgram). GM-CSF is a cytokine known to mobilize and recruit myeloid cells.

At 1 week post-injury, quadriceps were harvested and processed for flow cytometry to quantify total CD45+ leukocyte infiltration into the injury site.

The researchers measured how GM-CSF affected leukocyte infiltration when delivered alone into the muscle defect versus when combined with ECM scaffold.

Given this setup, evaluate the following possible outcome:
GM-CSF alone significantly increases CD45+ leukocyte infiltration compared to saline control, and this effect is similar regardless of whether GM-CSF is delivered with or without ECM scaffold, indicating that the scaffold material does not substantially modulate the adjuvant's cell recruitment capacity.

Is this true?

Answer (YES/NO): NO